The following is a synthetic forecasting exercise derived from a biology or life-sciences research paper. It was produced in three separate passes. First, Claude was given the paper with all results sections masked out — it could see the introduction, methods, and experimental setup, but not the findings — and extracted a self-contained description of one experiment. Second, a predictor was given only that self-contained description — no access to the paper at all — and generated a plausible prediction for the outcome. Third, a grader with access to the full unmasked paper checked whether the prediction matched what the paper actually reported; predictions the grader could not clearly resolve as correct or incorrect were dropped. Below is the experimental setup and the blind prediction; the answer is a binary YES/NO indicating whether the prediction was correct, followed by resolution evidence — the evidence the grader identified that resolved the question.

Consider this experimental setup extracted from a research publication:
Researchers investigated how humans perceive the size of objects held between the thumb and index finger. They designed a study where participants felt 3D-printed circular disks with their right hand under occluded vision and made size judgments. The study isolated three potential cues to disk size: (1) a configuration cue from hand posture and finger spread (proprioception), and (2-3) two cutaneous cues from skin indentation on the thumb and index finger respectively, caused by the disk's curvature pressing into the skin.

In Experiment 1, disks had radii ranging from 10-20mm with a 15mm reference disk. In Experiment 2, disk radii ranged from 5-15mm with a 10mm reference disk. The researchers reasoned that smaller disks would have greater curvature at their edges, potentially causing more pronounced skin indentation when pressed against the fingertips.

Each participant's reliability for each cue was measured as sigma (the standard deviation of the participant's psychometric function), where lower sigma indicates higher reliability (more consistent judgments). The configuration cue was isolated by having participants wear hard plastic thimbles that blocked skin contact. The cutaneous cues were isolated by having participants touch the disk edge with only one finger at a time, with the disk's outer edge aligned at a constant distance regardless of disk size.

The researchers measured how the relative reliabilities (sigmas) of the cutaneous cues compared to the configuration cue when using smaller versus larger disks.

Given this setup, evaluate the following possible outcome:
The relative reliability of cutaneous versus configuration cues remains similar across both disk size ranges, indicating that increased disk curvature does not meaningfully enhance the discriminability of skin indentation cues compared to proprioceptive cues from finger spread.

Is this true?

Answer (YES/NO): NO